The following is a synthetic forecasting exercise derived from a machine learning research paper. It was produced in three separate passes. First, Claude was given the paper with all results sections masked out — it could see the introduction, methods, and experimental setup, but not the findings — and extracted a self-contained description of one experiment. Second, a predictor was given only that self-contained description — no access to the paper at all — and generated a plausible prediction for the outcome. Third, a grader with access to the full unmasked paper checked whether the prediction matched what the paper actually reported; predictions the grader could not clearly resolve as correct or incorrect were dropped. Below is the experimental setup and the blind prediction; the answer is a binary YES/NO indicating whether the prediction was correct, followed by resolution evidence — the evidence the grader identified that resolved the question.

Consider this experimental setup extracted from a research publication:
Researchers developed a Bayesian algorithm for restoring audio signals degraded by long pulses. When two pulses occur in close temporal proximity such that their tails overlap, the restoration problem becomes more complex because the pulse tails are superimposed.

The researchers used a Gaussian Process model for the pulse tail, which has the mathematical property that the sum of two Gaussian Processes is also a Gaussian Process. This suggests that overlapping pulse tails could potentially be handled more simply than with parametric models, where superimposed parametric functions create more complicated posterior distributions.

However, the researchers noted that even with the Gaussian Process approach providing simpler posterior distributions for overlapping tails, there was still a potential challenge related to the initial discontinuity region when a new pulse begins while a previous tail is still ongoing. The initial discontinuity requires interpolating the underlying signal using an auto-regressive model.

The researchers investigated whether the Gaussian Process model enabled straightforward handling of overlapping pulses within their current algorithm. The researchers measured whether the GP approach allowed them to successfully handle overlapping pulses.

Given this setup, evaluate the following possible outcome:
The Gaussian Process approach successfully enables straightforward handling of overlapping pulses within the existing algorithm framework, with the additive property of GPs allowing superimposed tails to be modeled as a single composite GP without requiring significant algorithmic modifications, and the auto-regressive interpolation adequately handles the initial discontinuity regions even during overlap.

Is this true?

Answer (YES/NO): NO